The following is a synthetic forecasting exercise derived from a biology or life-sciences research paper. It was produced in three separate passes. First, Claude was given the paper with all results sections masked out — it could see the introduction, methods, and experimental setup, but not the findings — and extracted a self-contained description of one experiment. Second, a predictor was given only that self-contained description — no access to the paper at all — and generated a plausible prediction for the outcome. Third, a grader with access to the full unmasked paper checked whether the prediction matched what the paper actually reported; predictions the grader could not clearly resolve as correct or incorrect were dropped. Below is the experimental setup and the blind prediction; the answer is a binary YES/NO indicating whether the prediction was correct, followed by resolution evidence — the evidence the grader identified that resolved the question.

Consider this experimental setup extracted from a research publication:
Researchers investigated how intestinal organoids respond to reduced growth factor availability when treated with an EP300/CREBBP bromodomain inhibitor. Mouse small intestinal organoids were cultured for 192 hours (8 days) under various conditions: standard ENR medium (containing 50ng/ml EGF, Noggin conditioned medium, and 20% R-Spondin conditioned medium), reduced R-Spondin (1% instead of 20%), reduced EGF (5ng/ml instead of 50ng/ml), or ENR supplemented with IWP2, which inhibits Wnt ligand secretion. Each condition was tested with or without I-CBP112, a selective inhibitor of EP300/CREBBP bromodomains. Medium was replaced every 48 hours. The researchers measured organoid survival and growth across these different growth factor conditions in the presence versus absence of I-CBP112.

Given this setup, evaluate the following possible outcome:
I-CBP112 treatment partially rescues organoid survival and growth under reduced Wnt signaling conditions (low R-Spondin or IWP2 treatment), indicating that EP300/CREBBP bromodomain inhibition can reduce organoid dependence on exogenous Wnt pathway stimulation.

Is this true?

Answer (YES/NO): NO